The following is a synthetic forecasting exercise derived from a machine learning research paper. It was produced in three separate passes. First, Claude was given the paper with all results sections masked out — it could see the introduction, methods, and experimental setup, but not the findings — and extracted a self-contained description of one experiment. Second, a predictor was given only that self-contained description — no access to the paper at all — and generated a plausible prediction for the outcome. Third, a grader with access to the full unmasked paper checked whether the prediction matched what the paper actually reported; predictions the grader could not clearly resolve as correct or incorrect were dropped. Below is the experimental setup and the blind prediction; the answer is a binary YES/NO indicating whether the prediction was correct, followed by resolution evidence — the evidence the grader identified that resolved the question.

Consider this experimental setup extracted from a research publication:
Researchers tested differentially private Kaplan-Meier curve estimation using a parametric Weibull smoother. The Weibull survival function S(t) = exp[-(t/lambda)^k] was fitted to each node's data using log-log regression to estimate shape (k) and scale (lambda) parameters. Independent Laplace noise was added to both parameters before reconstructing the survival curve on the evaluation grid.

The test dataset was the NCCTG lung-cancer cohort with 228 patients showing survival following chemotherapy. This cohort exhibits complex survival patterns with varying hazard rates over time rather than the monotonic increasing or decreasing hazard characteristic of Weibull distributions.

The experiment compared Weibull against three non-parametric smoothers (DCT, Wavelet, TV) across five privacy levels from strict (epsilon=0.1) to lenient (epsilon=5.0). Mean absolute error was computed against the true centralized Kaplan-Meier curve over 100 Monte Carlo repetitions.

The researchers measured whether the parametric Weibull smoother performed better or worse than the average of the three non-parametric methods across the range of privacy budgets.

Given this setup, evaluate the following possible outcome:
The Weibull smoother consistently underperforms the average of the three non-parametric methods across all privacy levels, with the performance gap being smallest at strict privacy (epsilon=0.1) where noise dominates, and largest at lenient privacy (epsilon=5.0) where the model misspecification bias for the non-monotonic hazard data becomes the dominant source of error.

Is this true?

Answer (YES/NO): YES